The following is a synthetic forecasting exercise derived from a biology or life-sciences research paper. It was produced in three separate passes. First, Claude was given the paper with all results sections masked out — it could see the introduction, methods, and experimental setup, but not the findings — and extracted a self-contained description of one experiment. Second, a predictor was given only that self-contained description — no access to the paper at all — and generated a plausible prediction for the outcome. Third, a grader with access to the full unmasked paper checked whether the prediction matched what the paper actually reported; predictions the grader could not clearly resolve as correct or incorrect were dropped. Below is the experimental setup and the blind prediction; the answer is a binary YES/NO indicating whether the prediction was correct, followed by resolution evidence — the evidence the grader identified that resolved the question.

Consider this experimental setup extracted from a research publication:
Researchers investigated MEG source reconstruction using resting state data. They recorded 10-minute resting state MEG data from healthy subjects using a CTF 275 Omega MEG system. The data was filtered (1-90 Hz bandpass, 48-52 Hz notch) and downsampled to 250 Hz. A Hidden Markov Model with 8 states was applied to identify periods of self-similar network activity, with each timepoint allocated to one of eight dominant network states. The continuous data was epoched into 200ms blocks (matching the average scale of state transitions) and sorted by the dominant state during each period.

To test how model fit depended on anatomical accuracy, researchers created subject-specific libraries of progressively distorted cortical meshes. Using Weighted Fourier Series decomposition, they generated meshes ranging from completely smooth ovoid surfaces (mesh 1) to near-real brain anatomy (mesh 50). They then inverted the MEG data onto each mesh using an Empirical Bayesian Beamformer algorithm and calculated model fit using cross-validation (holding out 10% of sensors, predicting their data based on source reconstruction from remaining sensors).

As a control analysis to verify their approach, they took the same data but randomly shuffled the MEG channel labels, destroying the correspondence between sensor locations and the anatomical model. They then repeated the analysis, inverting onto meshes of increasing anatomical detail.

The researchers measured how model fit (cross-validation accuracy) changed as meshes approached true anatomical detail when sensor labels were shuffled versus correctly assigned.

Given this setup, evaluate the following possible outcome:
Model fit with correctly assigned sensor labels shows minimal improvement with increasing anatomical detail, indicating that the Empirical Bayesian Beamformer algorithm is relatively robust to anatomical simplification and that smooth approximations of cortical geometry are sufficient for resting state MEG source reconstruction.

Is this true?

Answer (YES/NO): NO